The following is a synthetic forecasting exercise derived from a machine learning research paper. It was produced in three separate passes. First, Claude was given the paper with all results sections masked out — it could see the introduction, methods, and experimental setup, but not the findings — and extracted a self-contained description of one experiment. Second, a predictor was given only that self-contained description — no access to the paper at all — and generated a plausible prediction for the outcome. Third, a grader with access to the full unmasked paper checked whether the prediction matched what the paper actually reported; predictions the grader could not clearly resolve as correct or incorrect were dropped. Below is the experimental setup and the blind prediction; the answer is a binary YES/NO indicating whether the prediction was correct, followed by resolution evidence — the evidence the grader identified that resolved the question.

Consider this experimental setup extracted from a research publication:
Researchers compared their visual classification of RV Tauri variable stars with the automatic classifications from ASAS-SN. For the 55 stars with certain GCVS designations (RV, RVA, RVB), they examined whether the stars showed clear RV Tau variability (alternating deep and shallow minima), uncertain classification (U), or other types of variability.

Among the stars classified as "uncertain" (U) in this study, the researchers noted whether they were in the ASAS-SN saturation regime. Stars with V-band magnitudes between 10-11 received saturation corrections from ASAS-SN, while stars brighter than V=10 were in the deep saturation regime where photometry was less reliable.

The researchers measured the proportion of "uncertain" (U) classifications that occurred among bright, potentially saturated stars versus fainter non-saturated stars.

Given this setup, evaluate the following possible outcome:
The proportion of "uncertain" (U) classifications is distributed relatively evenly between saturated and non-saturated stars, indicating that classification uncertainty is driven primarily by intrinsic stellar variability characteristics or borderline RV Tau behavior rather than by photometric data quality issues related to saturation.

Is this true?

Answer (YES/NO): NO